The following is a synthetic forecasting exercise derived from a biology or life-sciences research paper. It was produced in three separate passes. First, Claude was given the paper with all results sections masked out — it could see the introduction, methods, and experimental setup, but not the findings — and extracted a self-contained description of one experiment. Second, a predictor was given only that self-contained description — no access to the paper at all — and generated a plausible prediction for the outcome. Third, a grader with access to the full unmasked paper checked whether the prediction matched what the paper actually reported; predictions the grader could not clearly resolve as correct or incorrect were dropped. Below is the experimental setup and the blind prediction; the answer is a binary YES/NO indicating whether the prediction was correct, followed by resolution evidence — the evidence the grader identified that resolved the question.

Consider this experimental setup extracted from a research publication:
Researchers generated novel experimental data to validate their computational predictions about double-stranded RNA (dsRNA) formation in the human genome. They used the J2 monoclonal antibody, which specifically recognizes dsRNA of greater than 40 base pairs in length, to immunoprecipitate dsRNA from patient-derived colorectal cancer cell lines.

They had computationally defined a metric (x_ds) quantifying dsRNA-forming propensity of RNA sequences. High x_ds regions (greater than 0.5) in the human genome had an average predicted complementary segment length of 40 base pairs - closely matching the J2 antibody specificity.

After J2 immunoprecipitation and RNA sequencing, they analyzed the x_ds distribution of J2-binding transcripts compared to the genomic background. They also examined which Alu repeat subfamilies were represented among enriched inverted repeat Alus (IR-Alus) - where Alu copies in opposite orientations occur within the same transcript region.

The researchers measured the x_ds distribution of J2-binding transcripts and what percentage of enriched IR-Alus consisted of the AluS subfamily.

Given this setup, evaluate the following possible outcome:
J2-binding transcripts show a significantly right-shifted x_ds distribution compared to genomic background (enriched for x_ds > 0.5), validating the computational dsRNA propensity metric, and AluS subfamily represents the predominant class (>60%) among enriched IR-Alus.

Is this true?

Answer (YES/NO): YES